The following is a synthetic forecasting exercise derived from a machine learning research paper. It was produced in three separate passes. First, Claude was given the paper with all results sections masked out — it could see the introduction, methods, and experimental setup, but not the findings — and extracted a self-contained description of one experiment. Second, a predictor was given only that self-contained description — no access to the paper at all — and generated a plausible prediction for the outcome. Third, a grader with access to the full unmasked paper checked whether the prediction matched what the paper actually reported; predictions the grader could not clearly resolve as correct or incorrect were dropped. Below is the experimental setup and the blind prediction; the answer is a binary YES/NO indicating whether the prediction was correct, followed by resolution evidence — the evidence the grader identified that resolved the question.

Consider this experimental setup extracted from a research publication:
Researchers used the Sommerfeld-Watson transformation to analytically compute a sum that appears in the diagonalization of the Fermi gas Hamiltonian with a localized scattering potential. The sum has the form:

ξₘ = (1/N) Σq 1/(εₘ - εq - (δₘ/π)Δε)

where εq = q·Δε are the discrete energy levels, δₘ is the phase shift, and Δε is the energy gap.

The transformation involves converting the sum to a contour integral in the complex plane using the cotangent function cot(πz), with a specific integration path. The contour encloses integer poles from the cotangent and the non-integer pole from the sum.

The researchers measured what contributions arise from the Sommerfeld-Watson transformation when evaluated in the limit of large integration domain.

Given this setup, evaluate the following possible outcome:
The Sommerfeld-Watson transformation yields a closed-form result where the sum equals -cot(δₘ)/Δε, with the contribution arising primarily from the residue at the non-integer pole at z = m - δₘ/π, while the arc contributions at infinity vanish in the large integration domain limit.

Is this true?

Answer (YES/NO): NO